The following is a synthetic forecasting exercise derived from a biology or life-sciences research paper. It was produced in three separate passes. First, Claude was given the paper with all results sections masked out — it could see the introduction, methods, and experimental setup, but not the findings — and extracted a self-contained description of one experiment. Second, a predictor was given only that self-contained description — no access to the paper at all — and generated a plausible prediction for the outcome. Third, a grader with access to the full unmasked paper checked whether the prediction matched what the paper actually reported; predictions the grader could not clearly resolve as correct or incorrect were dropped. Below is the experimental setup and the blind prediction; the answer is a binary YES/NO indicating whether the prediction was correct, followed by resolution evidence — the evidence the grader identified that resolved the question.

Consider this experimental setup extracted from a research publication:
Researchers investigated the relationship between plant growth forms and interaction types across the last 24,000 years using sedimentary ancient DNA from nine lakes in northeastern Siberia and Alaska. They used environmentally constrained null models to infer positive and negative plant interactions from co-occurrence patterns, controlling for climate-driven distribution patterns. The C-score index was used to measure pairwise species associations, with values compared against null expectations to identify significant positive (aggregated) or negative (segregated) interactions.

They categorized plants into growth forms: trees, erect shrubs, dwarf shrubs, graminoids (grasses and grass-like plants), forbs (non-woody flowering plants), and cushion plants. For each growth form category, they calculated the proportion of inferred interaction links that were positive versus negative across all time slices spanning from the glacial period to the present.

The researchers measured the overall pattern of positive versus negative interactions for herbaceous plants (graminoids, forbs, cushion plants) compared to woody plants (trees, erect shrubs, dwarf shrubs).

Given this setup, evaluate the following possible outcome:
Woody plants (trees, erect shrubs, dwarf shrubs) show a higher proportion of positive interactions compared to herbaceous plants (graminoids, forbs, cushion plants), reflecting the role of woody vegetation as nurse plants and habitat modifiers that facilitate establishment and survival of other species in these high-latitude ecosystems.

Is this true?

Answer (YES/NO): NO